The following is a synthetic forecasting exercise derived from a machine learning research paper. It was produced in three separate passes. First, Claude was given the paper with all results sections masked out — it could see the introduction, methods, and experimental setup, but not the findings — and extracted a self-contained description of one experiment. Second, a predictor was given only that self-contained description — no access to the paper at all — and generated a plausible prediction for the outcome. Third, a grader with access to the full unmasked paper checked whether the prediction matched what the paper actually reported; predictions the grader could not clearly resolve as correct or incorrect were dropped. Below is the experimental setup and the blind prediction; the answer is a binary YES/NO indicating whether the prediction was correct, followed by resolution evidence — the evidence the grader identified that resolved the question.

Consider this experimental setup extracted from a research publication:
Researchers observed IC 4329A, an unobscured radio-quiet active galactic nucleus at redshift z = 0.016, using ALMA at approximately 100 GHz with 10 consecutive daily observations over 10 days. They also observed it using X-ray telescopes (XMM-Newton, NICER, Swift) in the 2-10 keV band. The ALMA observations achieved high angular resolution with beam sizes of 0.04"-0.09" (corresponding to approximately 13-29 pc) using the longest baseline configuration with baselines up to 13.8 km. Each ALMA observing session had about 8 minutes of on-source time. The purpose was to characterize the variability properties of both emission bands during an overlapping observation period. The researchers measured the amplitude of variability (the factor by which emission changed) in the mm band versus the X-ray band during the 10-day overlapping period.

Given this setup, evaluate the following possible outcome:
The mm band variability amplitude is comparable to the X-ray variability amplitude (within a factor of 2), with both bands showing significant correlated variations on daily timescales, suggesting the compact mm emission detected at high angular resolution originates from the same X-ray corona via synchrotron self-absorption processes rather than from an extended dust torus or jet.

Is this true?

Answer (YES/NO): NO